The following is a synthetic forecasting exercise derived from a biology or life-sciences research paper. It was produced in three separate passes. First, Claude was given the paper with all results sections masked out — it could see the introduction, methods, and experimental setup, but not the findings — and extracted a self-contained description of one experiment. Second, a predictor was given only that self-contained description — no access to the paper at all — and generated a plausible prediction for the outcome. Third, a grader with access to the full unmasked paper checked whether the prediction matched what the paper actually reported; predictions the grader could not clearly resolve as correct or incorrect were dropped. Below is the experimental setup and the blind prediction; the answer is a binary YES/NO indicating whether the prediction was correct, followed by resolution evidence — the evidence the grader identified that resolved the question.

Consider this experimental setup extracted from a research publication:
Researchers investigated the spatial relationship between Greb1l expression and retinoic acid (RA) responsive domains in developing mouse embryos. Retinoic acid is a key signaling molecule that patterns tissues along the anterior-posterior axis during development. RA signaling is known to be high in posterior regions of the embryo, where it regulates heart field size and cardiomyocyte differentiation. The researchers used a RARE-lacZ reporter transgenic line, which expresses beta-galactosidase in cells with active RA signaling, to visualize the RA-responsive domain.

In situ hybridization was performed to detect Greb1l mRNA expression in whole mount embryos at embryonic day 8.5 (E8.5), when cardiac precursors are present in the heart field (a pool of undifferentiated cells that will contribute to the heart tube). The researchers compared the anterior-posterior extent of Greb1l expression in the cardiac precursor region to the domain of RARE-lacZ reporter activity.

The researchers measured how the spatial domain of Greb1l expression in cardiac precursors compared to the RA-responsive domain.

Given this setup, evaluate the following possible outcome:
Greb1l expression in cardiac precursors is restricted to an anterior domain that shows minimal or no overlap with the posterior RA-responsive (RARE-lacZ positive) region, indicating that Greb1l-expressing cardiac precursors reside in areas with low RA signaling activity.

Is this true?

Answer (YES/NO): NO